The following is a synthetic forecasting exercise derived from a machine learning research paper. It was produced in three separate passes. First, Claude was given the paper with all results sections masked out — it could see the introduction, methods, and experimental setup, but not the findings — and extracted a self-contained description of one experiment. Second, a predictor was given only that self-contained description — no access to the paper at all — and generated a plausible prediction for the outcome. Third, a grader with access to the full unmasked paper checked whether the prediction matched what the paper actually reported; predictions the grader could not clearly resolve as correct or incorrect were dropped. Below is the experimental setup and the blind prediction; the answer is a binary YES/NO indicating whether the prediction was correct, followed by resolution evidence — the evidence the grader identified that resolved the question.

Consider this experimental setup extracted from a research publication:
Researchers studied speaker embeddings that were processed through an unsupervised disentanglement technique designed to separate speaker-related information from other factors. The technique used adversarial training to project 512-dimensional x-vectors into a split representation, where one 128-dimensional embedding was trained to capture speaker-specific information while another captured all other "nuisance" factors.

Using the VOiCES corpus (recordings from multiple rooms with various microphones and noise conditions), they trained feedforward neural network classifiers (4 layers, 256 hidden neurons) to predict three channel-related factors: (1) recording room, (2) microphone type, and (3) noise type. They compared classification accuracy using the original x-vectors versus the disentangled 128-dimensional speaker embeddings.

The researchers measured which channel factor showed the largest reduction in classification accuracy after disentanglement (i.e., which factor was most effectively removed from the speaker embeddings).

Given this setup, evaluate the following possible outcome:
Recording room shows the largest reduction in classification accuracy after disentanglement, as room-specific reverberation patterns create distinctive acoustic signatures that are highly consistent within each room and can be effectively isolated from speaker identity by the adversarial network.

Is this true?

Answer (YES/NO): NO